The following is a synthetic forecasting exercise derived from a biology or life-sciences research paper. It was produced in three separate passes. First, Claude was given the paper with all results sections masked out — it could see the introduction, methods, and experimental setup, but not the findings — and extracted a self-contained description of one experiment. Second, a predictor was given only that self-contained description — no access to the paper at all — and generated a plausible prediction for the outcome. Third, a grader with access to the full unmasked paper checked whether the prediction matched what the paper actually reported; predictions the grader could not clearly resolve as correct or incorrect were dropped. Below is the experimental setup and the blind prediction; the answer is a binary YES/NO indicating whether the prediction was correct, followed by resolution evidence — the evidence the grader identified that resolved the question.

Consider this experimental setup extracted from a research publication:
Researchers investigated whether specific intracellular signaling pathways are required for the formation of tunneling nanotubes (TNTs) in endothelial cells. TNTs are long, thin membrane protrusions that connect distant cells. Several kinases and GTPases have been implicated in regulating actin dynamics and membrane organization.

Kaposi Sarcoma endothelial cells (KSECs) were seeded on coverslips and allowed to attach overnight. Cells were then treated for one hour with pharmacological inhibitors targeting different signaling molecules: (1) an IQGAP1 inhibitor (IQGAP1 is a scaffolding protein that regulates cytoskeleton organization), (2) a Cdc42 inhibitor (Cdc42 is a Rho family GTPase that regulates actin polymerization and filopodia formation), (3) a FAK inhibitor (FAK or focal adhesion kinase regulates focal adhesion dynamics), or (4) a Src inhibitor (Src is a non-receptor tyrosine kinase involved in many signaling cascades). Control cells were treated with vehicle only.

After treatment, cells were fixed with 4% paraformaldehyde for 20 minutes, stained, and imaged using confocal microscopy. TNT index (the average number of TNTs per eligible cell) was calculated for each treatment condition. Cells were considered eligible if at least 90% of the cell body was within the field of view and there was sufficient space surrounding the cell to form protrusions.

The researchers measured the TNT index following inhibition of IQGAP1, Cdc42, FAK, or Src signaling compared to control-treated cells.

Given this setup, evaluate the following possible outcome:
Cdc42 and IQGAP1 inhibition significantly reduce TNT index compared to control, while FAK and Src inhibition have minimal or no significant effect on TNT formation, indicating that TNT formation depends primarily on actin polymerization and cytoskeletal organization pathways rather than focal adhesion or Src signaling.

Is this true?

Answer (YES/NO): NO